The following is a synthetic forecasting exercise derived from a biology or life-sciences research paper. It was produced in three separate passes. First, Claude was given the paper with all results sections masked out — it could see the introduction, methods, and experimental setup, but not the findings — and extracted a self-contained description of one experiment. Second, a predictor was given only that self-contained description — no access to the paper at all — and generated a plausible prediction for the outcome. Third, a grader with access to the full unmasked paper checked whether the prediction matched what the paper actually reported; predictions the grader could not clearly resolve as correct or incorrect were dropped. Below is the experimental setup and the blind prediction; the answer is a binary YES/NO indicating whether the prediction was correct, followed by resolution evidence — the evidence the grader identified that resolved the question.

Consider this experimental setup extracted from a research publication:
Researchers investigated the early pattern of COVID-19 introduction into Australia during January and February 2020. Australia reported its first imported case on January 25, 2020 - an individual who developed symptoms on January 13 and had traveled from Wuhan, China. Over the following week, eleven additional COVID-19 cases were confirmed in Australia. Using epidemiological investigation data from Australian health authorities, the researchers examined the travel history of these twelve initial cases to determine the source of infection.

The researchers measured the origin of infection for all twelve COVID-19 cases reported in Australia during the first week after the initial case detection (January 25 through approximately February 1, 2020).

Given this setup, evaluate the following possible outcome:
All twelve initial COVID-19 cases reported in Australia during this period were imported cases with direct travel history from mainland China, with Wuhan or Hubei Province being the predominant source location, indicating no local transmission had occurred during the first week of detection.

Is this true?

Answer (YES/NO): NO